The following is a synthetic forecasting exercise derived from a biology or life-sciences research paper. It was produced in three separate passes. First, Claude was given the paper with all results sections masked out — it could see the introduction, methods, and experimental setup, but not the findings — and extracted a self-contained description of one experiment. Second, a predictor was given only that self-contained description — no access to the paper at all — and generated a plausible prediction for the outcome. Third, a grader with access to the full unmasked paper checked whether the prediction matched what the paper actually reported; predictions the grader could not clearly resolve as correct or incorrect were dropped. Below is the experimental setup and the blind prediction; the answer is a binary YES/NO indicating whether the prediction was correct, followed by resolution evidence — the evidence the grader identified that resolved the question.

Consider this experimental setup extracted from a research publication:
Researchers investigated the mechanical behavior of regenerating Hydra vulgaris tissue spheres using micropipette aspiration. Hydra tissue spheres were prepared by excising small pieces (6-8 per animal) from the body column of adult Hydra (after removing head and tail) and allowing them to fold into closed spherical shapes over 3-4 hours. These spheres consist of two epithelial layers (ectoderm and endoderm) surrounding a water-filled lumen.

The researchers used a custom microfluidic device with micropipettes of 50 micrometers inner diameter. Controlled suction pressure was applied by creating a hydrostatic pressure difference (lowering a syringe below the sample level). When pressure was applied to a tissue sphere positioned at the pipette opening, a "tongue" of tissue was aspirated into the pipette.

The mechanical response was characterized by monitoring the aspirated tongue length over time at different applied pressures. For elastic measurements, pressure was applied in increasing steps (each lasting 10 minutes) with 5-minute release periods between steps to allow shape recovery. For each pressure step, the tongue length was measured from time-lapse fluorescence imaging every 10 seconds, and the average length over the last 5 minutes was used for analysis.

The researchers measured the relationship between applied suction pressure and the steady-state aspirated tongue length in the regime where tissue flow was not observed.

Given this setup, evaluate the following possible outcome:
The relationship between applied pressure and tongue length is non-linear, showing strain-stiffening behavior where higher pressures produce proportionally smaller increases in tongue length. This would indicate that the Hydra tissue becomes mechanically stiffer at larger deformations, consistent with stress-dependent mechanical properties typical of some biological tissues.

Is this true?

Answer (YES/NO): NO